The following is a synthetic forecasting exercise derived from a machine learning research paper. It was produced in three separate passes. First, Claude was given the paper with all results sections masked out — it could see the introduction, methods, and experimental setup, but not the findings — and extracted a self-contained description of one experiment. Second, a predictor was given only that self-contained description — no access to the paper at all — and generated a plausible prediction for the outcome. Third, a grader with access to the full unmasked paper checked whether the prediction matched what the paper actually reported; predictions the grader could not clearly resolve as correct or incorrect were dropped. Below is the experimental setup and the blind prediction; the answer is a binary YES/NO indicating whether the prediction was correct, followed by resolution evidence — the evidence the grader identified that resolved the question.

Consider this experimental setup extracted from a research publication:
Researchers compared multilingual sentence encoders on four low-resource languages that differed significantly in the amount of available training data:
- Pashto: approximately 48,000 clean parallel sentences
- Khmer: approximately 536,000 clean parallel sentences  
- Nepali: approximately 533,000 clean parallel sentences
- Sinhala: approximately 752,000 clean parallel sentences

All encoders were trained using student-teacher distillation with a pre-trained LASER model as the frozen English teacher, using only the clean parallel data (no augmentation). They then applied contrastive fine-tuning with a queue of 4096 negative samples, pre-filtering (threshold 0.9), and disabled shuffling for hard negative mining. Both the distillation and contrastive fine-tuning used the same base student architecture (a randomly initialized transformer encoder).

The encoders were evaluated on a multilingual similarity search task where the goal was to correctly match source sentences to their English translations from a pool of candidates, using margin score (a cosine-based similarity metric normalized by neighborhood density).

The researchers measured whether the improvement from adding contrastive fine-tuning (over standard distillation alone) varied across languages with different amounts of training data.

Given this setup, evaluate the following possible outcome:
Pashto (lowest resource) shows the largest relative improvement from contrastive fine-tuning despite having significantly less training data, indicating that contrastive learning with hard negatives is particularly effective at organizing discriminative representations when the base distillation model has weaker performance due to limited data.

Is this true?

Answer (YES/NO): NO